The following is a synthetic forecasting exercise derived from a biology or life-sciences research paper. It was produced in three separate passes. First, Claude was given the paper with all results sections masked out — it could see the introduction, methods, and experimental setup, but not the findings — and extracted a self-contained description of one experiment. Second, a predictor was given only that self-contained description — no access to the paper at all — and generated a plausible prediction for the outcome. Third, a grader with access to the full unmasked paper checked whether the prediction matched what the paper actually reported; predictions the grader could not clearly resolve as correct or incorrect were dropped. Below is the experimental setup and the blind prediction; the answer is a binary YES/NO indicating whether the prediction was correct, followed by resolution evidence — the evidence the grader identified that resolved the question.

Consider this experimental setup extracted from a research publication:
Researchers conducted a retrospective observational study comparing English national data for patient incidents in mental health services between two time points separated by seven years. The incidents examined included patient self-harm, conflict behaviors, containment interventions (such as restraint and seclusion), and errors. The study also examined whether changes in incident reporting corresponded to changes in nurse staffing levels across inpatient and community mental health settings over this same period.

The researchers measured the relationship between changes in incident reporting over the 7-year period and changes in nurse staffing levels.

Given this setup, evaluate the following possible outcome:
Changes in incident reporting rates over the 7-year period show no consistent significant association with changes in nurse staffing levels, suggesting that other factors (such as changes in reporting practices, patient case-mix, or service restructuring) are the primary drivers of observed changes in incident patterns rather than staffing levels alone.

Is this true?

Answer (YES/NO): NO